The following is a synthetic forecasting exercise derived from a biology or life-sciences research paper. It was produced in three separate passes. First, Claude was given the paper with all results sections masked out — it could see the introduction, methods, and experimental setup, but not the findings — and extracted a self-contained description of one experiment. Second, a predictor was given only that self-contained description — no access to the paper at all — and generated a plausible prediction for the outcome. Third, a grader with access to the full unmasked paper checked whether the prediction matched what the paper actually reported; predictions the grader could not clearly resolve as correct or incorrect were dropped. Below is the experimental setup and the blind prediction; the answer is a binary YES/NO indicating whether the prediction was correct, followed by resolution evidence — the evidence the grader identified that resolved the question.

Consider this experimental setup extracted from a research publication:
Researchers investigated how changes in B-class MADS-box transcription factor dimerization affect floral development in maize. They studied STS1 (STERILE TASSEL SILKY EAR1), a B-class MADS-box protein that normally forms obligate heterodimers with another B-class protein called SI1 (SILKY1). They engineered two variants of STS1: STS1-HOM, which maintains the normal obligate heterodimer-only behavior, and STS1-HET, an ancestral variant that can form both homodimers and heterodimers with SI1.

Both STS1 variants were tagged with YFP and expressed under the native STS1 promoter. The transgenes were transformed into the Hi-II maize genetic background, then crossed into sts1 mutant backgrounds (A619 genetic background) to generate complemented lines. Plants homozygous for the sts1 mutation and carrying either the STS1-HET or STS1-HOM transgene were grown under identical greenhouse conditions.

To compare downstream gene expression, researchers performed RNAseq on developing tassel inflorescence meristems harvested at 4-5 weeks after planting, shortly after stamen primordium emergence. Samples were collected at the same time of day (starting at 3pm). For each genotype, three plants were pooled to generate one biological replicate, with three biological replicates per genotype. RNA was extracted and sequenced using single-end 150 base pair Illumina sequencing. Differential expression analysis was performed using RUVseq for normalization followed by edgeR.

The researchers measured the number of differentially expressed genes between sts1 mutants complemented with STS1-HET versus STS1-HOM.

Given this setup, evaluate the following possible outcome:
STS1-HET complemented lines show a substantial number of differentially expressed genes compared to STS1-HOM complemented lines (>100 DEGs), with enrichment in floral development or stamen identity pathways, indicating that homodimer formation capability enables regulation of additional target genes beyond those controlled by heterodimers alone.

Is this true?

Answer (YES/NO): NO